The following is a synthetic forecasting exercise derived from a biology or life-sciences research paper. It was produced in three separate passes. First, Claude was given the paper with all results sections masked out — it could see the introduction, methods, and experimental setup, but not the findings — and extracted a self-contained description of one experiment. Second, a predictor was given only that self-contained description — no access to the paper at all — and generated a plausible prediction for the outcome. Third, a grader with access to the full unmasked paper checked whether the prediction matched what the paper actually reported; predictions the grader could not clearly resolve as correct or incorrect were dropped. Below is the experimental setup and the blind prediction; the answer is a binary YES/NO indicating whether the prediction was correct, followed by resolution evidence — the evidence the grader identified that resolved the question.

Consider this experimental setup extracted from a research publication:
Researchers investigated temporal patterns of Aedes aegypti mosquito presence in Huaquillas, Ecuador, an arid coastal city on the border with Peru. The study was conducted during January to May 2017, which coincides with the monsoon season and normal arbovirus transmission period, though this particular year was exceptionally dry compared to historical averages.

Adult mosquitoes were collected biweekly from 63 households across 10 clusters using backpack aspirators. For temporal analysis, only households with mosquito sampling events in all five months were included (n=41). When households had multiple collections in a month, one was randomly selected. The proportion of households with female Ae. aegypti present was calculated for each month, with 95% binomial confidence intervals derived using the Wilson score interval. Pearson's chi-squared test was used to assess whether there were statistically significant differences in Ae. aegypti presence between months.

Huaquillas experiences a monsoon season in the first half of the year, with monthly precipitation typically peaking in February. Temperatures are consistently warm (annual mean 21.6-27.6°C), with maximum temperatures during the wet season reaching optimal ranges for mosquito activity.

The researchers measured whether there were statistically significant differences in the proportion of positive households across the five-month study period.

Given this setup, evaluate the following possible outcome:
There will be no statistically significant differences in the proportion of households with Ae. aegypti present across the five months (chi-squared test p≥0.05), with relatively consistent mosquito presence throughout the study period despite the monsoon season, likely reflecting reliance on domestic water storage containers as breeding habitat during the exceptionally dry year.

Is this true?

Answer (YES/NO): NO